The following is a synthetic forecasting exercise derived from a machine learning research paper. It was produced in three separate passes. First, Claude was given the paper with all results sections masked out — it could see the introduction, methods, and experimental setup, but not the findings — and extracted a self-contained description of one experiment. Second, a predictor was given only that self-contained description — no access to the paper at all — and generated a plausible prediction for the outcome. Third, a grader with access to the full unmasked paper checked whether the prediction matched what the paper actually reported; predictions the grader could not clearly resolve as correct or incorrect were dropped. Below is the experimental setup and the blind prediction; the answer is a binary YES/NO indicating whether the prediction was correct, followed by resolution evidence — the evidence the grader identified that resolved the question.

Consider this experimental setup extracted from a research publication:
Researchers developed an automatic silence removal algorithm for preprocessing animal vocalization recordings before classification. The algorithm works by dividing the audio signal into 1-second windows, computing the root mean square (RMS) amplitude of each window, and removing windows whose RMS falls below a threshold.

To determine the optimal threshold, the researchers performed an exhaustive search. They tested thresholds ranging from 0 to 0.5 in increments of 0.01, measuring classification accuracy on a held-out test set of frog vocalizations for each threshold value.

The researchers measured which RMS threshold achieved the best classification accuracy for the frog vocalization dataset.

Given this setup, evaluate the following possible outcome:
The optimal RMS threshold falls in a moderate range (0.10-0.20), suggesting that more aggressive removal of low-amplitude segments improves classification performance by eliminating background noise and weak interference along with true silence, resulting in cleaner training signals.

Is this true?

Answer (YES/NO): NO